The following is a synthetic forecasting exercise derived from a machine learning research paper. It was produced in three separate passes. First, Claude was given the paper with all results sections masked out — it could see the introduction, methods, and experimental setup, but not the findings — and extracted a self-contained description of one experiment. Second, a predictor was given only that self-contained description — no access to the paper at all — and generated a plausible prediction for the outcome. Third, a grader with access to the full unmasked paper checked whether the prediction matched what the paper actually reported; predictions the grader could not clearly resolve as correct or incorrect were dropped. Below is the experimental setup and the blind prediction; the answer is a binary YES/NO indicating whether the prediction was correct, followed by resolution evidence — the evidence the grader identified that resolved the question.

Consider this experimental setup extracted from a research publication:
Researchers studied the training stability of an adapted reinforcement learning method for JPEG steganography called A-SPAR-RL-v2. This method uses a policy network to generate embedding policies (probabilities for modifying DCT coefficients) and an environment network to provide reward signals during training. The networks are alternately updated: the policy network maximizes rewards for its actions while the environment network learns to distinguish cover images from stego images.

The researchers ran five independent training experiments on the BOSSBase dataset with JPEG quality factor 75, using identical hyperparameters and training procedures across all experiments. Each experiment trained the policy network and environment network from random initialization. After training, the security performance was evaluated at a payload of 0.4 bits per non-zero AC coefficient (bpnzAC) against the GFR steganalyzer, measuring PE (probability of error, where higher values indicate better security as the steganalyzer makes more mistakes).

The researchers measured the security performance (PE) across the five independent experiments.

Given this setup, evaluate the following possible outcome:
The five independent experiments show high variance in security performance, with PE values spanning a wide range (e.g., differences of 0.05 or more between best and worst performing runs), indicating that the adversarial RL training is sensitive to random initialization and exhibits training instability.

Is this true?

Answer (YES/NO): YES